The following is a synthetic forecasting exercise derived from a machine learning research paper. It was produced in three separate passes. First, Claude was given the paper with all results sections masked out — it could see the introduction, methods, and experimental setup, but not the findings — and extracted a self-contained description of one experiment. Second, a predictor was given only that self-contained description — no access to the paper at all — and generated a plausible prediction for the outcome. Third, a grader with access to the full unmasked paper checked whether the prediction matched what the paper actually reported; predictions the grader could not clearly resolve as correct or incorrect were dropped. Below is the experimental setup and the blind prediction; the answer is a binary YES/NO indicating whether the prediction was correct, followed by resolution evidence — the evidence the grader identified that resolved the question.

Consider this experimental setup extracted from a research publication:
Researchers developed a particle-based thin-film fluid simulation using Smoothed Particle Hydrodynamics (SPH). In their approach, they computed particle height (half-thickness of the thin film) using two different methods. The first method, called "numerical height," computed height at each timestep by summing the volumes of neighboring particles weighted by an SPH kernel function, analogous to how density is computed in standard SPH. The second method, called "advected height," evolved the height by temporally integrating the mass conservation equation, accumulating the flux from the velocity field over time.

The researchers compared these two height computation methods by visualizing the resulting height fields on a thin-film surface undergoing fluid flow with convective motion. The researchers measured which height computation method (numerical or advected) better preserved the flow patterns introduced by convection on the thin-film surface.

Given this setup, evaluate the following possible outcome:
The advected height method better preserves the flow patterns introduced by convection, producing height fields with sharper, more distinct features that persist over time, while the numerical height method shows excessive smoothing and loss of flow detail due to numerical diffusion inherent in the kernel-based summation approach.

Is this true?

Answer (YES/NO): YES